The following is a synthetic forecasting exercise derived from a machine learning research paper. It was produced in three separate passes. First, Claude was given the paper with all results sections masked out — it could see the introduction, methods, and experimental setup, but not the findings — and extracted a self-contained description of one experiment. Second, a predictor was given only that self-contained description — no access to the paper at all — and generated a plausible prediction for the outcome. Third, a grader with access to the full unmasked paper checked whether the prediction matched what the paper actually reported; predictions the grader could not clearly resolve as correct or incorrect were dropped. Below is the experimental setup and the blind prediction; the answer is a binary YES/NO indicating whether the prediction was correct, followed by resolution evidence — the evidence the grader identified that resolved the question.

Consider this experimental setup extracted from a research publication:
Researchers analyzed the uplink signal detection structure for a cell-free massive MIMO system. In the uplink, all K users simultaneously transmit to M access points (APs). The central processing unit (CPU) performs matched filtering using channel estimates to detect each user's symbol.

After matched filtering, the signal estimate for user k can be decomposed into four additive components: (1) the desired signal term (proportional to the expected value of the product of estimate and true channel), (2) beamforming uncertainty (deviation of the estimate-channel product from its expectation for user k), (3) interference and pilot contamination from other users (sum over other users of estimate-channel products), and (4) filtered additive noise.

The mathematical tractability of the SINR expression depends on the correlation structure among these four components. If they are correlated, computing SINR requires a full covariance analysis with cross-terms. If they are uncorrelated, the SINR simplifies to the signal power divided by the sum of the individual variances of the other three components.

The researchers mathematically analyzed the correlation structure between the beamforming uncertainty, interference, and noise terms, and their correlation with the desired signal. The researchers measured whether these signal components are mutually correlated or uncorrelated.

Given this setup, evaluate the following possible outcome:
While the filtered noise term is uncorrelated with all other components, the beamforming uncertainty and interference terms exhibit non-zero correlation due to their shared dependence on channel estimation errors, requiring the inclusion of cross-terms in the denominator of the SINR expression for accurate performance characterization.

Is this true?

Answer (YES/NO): NO